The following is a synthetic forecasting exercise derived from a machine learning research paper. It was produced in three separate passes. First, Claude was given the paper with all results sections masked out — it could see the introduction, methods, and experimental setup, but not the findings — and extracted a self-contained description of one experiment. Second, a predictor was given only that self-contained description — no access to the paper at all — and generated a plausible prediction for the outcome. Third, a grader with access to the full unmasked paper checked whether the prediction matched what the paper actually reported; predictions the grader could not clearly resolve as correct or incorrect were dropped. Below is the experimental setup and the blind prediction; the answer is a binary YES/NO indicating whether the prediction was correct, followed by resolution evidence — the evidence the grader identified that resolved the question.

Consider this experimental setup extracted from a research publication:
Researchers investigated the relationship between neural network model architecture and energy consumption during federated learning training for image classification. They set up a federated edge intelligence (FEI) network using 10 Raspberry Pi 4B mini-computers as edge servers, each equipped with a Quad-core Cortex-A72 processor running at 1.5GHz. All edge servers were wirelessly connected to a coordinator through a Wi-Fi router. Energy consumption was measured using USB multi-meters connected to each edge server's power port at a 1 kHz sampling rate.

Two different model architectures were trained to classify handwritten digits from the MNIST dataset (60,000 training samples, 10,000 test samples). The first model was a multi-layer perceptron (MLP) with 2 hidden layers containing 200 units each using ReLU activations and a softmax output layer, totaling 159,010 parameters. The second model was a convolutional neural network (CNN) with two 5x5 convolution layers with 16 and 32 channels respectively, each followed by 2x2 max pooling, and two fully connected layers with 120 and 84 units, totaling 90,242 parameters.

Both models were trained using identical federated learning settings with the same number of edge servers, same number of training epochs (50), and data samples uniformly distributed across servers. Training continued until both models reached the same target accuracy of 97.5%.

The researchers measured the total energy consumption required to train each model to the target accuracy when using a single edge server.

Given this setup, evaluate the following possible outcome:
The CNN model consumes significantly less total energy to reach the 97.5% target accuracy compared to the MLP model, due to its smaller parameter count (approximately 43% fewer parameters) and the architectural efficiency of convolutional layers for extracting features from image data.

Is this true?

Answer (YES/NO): NO